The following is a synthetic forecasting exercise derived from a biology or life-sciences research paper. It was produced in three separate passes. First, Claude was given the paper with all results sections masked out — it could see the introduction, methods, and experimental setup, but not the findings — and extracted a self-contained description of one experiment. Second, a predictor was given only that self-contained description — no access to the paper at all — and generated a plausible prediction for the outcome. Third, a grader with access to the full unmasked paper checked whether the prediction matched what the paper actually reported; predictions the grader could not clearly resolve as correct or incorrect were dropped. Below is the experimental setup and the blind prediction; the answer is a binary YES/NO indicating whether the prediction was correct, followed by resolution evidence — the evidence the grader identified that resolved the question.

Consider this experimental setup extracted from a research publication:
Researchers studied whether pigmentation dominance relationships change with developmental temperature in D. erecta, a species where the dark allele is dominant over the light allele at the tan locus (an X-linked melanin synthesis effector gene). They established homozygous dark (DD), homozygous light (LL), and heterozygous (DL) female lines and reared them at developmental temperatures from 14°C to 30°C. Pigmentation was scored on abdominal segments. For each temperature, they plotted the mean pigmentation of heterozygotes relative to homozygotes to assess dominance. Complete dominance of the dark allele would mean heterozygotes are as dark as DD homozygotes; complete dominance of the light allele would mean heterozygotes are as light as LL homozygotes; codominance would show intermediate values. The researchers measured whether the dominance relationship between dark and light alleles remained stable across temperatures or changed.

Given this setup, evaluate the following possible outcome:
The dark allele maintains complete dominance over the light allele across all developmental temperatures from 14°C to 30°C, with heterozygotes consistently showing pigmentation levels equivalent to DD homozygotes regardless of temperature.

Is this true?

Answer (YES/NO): NO